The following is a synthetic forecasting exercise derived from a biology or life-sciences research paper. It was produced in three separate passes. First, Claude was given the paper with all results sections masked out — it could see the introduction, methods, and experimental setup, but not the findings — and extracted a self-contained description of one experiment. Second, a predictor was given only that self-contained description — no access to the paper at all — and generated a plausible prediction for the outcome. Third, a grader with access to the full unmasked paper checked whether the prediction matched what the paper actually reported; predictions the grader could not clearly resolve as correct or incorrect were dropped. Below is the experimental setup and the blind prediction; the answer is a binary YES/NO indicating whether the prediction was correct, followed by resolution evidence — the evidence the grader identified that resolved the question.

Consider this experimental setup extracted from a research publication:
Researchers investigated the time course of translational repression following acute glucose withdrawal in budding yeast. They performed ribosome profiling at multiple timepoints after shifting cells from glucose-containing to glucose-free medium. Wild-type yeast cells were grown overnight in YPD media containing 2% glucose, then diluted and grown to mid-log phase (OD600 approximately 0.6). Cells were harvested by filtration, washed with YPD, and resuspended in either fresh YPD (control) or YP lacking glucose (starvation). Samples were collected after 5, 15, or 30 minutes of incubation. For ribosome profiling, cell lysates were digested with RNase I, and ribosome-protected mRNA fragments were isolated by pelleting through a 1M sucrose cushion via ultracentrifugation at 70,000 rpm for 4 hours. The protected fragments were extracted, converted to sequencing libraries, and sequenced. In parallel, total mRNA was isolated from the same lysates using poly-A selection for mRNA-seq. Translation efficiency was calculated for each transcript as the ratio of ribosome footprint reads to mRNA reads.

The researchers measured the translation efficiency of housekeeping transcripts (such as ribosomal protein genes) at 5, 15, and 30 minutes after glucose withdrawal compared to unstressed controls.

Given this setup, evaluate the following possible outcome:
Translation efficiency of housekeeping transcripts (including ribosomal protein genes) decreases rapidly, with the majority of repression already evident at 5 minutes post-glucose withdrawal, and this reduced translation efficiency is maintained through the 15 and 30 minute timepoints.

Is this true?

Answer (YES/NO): YES